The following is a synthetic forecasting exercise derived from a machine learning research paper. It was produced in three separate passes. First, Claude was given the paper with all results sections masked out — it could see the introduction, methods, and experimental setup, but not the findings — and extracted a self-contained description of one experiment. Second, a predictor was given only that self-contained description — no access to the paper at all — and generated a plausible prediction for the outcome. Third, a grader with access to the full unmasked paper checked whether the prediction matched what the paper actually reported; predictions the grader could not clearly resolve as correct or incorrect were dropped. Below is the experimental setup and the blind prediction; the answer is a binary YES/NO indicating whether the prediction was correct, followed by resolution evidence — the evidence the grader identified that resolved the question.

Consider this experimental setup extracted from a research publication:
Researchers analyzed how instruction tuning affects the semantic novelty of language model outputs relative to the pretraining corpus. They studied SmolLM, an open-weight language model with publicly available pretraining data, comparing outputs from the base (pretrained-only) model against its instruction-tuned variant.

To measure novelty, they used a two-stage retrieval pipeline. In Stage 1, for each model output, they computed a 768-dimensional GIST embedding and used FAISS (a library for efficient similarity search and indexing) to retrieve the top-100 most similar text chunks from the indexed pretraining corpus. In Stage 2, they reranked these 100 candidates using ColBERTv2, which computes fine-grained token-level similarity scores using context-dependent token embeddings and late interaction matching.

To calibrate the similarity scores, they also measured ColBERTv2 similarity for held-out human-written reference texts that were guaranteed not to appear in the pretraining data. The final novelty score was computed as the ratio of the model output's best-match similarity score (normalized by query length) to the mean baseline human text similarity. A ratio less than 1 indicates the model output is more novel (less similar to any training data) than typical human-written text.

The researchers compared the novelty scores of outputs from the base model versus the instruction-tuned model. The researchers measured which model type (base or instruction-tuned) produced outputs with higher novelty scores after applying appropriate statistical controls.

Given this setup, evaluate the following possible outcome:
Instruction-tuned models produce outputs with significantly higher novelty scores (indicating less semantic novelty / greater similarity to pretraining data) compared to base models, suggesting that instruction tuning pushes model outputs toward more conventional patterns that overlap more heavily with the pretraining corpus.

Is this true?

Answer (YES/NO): NO